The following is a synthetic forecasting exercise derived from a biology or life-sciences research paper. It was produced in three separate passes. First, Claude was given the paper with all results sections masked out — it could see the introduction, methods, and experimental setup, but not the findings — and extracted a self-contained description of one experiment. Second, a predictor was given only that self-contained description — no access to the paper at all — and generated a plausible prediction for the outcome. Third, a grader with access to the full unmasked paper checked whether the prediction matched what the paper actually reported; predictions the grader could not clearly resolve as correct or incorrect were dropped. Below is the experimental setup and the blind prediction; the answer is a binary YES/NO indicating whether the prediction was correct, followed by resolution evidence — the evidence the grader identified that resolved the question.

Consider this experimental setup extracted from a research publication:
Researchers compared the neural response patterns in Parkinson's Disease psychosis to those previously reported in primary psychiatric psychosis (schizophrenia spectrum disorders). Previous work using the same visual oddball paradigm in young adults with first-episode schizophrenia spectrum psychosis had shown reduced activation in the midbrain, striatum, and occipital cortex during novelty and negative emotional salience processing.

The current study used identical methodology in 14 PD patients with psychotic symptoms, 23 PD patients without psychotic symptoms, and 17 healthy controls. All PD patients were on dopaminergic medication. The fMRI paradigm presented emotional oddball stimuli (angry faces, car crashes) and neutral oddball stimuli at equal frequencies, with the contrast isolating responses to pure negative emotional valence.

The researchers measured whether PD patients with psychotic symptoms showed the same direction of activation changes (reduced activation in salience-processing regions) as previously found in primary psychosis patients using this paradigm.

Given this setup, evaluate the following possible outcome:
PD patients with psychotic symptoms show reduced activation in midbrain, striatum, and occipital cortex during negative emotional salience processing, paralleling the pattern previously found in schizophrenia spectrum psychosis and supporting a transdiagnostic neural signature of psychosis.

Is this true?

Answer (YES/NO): NO